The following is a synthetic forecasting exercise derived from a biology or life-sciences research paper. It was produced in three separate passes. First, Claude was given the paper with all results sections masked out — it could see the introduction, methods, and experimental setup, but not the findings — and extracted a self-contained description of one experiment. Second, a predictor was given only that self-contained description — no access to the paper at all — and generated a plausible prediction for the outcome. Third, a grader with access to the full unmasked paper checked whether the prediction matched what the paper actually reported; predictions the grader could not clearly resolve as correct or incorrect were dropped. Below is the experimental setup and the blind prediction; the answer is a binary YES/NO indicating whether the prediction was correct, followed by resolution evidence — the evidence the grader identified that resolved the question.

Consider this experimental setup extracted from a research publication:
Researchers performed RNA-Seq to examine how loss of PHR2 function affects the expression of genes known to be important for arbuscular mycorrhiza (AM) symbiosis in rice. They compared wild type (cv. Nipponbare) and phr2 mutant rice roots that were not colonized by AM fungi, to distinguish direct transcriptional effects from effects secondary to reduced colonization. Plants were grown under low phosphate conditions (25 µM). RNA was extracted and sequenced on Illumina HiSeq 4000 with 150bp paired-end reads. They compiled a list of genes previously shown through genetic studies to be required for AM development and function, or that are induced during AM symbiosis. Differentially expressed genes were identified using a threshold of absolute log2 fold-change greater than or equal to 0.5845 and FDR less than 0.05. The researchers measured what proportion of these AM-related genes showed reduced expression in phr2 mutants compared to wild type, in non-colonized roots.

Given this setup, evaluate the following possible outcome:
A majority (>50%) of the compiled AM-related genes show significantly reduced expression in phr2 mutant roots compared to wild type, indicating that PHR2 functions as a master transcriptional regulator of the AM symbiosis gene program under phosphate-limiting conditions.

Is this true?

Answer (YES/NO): YES